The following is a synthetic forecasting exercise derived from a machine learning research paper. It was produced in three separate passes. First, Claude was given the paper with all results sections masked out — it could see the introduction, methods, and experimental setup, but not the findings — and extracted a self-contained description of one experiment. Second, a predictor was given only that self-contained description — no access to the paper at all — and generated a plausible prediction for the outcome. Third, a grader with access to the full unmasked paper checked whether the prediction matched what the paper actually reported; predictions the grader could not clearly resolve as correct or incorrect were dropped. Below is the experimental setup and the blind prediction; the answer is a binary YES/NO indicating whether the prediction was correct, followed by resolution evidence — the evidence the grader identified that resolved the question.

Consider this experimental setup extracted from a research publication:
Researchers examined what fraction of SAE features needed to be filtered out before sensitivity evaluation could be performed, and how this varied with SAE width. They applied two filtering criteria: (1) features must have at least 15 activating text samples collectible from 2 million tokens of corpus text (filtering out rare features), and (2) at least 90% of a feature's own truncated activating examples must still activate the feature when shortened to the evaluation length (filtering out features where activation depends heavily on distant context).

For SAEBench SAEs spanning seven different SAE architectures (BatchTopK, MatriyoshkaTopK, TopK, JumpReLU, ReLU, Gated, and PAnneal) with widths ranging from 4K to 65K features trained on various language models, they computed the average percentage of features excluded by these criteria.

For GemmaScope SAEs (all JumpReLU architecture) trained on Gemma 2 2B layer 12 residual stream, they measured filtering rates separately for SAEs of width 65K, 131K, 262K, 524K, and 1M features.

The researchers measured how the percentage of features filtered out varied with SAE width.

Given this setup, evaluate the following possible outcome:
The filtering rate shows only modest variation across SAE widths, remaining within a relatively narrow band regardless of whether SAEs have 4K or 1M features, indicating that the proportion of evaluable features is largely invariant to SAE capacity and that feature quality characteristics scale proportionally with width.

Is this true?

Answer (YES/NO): NO